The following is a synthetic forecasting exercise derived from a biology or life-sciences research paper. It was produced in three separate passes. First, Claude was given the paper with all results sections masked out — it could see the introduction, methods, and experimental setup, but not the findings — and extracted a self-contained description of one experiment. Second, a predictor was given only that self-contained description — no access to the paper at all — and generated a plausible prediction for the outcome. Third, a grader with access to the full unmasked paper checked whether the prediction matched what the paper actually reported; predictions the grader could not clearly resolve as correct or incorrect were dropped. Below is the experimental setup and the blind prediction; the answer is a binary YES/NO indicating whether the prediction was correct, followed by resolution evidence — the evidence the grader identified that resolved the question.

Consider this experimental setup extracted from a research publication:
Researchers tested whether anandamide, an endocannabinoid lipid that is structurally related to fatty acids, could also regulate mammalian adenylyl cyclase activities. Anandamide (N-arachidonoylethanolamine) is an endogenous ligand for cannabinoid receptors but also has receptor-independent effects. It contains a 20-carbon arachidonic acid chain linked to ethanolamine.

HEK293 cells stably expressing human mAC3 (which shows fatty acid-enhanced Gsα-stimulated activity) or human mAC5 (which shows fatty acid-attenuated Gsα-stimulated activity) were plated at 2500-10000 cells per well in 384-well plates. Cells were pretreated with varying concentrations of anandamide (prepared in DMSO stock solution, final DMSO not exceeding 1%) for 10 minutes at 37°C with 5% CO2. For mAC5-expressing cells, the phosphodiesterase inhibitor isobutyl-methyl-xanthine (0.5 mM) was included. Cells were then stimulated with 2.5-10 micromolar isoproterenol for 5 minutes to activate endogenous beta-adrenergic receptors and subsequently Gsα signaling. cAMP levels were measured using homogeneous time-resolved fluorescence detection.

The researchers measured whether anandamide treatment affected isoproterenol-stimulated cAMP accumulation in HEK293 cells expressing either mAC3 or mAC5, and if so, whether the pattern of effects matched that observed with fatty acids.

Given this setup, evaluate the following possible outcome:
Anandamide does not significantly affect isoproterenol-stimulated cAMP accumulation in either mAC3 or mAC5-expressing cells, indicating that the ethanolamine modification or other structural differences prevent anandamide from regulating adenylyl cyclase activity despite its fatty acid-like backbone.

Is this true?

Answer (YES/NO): NO